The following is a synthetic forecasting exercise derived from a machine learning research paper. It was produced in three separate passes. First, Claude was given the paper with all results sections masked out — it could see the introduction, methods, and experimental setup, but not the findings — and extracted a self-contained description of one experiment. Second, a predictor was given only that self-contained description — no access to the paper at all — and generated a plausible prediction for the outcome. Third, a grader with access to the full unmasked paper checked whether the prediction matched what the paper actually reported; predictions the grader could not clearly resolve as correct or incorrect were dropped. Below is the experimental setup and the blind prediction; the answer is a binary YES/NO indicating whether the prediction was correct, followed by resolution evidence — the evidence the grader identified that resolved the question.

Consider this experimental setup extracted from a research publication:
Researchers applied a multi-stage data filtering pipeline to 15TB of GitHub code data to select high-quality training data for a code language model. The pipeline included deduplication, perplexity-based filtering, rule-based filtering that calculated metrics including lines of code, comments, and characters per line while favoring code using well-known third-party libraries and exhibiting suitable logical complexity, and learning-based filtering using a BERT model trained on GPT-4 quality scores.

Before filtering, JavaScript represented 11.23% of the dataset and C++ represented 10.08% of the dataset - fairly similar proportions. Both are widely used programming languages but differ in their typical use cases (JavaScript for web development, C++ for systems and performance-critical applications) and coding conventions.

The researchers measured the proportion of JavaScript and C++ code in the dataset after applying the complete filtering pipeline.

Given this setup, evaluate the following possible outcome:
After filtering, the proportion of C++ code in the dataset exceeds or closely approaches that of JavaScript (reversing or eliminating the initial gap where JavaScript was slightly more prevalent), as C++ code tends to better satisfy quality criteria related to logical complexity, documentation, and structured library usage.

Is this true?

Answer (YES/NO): NO